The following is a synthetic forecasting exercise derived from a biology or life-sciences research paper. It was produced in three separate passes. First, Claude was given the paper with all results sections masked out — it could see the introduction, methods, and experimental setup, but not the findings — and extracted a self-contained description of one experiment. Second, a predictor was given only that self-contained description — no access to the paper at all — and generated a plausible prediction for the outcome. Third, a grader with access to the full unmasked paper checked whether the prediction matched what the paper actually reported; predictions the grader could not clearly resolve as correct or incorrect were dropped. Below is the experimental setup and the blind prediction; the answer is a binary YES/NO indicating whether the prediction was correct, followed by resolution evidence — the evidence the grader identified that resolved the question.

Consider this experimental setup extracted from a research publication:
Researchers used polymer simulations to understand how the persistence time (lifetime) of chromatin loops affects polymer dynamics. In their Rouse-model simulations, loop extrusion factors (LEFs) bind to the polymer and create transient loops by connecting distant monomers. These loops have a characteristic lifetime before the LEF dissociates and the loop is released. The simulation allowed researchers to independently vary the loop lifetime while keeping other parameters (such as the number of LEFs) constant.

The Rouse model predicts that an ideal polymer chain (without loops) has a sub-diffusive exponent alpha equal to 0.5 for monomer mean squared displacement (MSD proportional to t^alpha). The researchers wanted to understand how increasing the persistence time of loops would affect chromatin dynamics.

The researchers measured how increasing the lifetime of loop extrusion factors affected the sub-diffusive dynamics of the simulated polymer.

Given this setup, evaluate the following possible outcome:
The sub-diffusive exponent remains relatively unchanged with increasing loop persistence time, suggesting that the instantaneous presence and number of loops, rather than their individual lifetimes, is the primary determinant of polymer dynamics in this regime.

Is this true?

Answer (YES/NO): NO